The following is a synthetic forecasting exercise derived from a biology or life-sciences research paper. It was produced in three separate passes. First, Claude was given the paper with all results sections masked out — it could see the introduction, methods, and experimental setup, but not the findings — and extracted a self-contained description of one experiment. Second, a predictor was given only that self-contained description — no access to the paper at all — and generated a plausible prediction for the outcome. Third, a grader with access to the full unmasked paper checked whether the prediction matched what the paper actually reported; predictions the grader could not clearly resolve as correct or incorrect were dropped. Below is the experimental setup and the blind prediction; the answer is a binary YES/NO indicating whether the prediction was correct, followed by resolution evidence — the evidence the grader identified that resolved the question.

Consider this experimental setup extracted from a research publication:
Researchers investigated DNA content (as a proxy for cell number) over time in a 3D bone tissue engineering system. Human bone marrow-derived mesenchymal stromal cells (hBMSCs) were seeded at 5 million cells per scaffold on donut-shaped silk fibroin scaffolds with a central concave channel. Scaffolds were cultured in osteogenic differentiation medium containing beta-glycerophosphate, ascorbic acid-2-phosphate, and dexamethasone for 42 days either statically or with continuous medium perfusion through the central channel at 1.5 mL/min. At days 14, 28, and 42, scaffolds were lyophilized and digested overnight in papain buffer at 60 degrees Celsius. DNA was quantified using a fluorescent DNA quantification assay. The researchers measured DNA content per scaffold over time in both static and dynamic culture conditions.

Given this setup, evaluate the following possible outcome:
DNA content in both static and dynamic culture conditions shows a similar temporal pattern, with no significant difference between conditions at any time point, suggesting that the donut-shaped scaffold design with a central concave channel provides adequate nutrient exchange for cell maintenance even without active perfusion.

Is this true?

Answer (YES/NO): NO